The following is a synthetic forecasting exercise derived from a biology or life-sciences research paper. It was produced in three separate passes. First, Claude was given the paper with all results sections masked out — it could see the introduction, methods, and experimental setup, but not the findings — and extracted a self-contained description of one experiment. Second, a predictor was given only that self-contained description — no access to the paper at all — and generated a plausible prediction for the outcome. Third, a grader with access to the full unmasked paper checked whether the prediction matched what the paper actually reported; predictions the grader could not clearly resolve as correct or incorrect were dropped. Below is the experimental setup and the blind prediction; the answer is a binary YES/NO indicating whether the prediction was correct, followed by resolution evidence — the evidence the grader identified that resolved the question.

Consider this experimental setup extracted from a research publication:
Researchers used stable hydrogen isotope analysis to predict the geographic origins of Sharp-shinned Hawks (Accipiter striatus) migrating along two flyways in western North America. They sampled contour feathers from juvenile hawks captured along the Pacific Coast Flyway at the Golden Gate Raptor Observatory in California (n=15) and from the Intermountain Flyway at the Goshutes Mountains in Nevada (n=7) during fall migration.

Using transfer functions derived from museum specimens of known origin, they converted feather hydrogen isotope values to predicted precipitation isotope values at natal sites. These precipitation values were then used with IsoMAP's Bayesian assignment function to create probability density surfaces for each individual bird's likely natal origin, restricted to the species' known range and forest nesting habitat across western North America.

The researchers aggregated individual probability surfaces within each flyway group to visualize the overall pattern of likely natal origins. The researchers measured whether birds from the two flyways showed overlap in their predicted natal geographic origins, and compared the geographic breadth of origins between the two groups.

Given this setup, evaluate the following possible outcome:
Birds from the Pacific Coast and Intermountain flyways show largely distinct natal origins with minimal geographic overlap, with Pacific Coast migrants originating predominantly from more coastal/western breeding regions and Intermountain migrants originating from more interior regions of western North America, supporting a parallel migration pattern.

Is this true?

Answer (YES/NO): NO